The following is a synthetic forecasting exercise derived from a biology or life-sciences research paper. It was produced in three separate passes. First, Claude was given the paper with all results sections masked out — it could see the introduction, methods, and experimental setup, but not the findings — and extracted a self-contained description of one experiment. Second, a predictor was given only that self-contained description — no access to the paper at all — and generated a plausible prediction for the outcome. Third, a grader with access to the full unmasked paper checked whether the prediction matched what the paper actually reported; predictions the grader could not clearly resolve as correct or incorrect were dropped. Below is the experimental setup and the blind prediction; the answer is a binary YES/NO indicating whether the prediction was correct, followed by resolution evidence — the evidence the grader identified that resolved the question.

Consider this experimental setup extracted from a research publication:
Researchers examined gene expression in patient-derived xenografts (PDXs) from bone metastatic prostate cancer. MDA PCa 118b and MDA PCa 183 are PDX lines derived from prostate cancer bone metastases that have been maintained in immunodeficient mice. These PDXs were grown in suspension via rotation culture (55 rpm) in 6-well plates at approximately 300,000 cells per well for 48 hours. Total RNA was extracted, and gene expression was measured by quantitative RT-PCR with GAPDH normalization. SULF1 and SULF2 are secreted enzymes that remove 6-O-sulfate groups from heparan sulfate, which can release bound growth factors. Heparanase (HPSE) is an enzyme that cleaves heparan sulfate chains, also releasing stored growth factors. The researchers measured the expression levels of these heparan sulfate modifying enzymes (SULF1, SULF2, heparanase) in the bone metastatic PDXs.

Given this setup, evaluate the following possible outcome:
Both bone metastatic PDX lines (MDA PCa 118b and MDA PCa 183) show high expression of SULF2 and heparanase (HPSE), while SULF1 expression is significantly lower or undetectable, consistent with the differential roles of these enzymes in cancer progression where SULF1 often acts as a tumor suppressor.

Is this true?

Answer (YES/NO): NO